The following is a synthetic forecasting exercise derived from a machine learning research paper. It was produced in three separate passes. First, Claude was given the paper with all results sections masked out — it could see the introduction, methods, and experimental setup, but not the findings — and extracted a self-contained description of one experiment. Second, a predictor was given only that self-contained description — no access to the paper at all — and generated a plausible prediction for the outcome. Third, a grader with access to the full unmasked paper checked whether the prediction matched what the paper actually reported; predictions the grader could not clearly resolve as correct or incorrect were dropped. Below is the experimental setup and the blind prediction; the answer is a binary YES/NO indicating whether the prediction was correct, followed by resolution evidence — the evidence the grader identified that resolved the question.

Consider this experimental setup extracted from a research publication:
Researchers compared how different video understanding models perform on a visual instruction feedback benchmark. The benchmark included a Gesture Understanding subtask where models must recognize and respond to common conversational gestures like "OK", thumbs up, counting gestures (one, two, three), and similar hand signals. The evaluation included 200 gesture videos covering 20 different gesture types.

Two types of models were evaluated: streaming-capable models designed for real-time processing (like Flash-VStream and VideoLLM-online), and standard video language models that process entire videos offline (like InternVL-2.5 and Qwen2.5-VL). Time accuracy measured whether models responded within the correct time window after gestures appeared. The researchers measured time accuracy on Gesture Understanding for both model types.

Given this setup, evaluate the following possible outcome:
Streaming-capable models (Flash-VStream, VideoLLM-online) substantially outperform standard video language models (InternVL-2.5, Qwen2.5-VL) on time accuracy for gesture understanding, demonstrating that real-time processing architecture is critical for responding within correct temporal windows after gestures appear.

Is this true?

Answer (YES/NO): NO